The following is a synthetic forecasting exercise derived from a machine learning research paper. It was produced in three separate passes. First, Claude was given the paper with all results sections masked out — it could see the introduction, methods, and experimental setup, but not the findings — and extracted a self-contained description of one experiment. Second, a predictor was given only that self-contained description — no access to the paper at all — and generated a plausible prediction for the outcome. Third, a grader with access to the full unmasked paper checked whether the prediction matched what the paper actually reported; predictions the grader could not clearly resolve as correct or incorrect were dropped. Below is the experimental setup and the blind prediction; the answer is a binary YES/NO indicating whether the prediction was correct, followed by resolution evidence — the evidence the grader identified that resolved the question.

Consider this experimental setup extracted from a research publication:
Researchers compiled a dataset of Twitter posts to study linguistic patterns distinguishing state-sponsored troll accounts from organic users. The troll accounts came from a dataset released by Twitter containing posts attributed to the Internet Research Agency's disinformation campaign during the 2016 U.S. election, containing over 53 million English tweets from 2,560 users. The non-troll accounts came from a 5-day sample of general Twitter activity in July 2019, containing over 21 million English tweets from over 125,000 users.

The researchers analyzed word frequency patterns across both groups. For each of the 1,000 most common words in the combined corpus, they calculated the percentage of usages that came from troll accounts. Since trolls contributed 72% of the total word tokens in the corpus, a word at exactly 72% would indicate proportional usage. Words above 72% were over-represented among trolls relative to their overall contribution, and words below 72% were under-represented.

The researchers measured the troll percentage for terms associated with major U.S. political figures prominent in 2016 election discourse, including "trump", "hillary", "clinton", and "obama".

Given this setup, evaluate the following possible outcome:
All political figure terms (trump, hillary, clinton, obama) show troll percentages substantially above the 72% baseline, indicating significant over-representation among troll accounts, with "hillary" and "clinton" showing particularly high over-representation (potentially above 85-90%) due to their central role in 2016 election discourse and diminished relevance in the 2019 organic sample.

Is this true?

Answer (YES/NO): YES